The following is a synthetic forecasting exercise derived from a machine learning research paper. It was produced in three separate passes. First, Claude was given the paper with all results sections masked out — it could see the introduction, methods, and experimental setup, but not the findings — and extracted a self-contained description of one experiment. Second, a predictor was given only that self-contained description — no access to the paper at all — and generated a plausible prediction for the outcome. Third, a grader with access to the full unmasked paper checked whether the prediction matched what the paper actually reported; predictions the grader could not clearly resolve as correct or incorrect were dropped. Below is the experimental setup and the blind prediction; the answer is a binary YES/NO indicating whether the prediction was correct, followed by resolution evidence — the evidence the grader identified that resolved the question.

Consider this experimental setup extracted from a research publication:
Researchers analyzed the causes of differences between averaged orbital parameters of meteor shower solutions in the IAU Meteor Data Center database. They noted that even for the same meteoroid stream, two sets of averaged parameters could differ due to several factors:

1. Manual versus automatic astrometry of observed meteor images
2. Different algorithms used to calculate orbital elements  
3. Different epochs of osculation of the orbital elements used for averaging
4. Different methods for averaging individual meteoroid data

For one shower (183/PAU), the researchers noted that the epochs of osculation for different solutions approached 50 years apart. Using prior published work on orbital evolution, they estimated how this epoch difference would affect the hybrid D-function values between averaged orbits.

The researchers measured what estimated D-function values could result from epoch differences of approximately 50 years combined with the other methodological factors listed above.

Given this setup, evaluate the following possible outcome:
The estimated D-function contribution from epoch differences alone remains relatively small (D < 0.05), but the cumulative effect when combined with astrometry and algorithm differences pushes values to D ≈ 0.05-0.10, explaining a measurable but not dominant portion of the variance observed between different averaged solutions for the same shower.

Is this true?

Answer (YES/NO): NO